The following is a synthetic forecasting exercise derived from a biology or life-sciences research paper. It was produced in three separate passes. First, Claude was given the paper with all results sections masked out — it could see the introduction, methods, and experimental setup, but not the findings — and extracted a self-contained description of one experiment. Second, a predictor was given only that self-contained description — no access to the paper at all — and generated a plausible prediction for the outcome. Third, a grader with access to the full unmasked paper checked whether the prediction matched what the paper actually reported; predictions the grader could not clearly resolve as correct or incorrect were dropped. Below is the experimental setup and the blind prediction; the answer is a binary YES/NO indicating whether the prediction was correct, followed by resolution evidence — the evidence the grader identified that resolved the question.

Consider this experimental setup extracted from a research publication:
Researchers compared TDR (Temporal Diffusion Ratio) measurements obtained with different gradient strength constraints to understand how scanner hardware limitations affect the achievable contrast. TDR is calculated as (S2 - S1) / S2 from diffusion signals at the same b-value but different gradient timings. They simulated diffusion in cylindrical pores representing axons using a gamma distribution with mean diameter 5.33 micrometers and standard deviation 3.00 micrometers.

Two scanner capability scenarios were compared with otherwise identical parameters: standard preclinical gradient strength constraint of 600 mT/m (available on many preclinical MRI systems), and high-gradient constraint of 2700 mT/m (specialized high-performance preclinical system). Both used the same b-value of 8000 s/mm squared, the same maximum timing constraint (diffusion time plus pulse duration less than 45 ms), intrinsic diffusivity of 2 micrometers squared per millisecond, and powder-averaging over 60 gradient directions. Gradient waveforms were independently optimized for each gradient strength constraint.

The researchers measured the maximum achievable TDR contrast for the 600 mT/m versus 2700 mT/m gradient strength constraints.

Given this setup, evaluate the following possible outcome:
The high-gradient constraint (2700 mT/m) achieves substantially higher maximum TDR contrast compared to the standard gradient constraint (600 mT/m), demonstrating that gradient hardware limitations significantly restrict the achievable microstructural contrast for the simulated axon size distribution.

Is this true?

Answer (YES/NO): YES